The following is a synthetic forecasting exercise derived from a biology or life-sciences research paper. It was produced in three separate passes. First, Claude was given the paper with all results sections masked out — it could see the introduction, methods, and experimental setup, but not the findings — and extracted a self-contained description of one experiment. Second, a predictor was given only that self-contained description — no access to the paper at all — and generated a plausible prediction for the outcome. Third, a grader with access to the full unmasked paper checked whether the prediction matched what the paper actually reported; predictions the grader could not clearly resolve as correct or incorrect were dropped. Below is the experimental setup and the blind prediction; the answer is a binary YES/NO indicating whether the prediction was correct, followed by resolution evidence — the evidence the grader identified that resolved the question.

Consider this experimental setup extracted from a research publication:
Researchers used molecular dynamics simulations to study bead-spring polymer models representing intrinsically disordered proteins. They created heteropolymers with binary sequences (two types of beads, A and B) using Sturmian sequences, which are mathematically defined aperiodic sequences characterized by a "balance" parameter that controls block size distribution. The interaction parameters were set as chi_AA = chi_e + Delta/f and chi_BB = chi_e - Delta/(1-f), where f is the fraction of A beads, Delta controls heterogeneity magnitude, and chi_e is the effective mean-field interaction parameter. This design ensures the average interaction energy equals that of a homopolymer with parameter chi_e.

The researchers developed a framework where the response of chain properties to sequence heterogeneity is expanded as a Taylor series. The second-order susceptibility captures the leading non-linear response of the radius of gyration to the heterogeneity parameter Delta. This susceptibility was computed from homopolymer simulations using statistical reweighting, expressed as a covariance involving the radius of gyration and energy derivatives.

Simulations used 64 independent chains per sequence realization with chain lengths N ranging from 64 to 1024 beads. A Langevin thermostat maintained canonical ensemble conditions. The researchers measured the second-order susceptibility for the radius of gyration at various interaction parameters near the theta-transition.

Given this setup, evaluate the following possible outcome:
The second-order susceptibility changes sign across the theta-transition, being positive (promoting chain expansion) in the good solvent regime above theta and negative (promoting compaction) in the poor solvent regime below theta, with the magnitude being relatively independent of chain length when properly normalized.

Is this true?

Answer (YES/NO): NO